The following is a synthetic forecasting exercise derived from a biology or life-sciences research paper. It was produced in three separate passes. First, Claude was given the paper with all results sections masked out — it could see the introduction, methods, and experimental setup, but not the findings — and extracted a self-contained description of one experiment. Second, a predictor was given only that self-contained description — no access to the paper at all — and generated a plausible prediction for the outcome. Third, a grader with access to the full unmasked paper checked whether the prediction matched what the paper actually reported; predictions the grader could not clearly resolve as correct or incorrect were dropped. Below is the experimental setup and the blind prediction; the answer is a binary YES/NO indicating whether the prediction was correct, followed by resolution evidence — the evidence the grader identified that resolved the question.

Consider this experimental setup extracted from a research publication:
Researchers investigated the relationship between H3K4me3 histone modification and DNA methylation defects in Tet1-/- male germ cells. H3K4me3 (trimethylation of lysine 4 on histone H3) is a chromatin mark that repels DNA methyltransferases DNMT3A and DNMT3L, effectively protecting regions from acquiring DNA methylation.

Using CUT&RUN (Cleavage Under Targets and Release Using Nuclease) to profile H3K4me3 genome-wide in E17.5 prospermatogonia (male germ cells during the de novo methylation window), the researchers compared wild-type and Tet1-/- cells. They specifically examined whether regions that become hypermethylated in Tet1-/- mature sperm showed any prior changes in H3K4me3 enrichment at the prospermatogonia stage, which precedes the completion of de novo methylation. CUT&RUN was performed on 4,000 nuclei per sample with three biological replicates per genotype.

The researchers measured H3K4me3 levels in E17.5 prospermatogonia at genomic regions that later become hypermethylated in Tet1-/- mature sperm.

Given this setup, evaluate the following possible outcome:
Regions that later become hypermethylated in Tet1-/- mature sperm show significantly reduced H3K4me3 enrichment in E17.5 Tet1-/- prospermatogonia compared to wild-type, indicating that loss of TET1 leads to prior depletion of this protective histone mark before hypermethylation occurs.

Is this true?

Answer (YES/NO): YES